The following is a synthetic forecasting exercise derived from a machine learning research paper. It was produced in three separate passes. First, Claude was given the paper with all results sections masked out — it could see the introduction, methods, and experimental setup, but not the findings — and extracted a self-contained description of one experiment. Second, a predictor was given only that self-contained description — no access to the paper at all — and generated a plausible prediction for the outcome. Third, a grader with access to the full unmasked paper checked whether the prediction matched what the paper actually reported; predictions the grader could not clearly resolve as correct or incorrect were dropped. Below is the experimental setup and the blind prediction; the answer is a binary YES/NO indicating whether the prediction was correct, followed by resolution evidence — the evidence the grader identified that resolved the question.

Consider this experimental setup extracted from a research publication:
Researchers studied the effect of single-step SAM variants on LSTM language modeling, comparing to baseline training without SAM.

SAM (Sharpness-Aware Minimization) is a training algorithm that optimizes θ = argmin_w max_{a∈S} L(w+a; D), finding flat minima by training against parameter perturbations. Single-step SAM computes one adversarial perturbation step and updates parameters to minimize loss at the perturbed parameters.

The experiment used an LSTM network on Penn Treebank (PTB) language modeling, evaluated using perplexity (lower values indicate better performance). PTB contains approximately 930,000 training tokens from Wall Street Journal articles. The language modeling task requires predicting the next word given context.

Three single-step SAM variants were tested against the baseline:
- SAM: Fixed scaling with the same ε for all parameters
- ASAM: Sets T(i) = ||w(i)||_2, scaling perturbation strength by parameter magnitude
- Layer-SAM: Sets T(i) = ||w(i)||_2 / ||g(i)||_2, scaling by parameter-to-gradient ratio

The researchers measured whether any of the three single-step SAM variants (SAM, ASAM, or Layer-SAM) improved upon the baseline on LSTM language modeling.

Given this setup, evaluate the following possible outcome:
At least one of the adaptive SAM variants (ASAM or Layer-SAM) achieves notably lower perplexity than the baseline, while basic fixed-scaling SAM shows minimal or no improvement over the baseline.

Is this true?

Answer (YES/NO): NO